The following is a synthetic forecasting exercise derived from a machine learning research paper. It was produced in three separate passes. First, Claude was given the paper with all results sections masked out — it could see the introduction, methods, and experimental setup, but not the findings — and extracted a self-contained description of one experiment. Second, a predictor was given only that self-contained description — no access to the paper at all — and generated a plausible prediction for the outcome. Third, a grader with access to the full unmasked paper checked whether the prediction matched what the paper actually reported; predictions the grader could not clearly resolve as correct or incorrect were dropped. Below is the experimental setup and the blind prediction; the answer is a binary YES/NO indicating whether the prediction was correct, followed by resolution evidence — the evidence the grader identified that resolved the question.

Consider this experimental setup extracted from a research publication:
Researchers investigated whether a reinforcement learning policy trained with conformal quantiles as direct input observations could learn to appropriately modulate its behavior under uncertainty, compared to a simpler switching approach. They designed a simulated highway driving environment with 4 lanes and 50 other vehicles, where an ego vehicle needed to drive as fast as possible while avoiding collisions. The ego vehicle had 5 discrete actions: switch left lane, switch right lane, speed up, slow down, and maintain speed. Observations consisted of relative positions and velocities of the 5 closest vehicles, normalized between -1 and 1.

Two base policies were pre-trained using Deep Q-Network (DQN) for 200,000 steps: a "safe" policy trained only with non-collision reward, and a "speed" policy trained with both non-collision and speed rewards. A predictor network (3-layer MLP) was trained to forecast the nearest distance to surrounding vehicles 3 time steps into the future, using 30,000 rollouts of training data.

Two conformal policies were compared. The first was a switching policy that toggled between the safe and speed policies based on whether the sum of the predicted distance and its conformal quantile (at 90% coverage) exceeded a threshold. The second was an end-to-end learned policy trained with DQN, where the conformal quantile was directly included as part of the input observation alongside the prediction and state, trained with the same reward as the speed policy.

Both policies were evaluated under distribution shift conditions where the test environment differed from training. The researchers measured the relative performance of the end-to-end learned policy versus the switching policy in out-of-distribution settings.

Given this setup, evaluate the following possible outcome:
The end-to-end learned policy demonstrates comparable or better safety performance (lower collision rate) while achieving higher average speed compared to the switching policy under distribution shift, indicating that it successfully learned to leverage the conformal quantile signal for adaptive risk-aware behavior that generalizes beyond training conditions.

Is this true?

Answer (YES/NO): NO